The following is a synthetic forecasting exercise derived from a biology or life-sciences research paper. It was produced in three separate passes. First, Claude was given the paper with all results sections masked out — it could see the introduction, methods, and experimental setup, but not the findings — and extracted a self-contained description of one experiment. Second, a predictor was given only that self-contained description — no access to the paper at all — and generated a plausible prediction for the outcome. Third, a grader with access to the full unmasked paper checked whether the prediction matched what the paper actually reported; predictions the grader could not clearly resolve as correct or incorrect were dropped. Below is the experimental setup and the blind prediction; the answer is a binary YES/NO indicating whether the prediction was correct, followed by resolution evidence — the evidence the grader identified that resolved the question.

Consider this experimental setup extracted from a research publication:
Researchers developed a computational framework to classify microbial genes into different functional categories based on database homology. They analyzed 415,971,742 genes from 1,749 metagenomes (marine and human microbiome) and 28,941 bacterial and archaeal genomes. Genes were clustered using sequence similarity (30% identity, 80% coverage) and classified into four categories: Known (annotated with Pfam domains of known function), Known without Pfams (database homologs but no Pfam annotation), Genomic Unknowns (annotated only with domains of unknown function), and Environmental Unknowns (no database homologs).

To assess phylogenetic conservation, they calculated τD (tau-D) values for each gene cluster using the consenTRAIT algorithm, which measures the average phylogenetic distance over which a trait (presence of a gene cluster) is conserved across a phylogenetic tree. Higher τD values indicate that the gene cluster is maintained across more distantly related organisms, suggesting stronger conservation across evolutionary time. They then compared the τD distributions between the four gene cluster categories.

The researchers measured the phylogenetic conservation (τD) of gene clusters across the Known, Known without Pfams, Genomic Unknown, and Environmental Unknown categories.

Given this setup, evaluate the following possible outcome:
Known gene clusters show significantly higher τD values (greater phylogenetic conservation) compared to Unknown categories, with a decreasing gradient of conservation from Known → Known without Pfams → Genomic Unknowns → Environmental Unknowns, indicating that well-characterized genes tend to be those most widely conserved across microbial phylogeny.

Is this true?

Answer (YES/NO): NO